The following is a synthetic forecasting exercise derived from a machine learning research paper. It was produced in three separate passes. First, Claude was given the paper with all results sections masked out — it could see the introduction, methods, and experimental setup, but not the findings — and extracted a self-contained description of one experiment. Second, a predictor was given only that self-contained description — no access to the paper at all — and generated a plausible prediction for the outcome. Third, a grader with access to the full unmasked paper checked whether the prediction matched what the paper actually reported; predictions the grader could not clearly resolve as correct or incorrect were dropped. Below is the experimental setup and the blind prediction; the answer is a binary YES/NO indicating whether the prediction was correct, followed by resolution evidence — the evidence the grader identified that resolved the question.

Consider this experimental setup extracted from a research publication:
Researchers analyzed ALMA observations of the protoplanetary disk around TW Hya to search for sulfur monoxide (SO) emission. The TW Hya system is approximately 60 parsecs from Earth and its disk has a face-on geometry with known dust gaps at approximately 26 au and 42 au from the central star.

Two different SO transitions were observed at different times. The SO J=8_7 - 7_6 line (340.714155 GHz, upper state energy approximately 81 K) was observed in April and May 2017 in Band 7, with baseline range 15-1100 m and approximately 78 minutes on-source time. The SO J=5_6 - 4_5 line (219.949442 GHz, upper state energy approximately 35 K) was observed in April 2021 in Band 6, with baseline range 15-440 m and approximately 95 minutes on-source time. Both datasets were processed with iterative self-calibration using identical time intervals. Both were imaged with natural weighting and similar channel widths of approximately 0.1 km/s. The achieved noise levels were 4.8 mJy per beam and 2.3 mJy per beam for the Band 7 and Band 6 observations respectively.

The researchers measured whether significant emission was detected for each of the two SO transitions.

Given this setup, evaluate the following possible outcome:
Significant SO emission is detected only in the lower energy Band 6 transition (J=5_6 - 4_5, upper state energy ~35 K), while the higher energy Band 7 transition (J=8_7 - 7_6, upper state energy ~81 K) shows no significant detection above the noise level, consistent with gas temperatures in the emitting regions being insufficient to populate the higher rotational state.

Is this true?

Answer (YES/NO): NO